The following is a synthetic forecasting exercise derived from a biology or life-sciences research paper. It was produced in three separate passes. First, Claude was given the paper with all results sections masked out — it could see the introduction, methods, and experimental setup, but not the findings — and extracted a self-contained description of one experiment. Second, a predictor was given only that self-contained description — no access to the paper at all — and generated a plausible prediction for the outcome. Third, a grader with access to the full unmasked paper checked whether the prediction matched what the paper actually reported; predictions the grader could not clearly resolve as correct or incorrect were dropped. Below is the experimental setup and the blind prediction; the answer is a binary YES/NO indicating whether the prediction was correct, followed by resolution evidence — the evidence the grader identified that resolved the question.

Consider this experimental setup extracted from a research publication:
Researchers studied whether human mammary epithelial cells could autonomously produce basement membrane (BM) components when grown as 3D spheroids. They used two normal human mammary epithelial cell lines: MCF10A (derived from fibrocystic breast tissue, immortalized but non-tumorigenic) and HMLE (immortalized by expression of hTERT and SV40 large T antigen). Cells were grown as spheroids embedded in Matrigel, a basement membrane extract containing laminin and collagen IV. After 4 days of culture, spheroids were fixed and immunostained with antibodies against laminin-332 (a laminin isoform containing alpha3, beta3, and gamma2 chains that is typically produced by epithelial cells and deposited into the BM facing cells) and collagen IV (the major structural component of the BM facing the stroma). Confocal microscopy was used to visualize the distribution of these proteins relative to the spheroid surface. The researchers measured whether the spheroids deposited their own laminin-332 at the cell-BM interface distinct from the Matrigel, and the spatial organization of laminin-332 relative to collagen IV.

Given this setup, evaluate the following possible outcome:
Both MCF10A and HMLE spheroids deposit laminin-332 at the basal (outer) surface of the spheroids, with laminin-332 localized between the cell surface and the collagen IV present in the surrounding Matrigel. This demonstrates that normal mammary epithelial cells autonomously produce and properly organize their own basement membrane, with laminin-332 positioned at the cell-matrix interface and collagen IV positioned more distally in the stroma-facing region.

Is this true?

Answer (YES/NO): YES